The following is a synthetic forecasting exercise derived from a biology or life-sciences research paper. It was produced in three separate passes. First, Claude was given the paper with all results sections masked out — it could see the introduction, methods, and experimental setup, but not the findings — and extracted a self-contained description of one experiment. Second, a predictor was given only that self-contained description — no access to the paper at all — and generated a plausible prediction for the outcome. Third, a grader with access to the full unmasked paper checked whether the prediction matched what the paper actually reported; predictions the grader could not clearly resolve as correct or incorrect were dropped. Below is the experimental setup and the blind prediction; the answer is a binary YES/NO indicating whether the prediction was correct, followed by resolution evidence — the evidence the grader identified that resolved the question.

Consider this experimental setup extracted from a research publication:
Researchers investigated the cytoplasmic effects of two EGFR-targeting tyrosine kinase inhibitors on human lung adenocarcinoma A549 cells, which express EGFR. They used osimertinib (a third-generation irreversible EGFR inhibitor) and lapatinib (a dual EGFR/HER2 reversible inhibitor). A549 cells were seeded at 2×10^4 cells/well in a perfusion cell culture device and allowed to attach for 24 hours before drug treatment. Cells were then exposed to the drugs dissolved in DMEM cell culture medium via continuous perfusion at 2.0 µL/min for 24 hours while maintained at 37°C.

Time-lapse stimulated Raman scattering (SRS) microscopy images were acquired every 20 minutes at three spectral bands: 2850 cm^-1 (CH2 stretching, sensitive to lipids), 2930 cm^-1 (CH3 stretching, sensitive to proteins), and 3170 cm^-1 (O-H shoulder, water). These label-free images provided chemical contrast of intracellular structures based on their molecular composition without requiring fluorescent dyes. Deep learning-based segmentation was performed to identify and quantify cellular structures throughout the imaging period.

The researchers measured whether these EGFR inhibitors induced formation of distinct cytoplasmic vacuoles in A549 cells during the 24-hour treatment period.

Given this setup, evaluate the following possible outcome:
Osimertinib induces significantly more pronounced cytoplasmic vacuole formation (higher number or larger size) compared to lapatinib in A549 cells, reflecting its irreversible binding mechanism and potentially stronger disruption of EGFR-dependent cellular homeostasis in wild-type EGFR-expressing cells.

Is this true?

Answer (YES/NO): YES